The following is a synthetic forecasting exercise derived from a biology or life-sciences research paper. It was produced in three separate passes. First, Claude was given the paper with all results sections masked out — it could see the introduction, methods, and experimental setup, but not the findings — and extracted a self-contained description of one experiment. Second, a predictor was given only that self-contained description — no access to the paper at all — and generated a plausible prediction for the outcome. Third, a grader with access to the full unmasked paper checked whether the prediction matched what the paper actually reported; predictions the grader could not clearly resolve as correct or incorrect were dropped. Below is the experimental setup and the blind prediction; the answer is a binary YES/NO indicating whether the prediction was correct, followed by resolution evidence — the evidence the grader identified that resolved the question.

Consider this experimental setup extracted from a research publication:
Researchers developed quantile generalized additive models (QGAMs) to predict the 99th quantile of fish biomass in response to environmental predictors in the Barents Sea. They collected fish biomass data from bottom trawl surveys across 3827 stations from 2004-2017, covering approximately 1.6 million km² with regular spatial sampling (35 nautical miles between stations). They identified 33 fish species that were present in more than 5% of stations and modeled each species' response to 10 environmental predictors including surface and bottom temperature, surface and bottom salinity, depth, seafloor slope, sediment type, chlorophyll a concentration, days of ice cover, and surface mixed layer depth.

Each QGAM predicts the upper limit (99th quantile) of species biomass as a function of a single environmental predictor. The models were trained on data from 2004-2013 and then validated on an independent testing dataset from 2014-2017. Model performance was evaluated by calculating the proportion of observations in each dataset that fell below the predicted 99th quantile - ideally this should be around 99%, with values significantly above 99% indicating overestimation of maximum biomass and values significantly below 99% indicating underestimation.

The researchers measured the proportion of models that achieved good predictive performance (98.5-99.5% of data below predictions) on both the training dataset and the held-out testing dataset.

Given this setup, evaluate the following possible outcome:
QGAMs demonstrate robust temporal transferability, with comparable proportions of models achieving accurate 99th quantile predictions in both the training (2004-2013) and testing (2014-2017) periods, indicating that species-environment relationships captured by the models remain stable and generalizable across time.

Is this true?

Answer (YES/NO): NO